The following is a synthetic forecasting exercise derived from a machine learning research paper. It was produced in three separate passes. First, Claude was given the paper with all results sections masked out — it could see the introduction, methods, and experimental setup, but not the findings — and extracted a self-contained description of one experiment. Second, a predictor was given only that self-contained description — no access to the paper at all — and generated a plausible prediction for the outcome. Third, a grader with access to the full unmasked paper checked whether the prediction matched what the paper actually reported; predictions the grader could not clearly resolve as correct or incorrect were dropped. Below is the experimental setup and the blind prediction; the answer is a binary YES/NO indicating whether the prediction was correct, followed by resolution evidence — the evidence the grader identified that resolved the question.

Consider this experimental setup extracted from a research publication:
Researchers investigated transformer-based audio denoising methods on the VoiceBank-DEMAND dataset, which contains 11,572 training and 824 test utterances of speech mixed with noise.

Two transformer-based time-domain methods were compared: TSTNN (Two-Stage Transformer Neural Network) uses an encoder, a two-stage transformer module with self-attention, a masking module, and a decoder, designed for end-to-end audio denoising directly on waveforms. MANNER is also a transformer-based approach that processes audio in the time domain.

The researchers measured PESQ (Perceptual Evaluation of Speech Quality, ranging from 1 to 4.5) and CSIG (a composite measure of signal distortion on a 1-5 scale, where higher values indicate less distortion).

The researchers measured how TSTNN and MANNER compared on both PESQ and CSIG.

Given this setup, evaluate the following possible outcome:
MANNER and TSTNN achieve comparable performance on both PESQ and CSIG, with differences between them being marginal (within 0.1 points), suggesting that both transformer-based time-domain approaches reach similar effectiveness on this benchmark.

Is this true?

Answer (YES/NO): NO